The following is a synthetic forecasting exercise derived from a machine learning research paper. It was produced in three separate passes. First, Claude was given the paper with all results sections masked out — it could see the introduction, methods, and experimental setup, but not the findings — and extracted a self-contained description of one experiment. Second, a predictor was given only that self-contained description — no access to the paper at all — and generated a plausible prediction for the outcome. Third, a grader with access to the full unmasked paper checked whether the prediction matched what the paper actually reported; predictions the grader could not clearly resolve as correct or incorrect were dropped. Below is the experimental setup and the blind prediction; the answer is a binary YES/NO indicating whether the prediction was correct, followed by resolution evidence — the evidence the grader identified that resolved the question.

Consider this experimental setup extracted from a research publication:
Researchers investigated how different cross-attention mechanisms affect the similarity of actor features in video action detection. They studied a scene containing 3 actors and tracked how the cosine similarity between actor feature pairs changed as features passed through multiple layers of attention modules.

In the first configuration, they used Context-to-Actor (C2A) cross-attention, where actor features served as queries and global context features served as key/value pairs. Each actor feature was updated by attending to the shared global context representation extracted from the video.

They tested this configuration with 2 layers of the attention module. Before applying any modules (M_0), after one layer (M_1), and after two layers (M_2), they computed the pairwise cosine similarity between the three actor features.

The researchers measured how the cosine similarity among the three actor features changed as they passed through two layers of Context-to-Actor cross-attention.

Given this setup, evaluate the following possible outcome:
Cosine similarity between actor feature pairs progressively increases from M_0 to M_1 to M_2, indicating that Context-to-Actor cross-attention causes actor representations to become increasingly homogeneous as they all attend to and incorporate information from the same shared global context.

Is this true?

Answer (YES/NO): NO